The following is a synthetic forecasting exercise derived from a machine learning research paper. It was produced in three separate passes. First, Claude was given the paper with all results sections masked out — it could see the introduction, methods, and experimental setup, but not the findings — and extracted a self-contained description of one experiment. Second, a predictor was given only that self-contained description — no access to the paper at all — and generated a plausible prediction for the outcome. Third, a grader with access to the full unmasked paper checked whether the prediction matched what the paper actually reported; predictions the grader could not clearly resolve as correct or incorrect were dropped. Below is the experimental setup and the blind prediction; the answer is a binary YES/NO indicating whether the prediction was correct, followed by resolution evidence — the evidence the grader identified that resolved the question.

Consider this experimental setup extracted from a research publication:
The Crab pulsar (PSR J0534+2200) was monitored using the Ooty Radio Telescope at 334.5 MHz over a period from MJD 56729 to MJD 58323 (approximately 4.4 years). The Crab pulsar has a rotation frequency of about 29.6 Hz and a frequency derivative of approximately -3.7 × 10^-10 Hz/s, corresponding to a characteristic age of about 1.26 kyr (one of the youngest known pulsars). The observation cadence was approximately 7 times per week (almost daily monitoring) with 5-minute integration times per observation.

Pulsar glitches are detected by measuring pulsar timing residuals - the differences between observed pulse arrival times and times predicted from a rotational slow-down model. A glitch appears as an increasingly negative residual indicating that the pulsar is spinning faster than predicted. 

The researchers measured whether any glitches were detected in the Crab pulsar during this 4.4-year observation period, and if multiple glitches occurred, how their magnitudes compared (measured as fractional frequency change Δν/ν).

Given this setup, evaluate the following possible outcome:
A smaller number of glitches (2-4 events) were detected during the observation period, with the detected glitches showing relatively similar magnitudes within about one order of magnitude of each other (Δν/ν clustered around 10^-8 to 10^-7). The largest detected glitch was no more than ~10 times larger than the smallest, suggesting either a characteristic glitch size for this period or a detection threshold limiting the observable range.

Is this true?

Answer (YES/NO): NO